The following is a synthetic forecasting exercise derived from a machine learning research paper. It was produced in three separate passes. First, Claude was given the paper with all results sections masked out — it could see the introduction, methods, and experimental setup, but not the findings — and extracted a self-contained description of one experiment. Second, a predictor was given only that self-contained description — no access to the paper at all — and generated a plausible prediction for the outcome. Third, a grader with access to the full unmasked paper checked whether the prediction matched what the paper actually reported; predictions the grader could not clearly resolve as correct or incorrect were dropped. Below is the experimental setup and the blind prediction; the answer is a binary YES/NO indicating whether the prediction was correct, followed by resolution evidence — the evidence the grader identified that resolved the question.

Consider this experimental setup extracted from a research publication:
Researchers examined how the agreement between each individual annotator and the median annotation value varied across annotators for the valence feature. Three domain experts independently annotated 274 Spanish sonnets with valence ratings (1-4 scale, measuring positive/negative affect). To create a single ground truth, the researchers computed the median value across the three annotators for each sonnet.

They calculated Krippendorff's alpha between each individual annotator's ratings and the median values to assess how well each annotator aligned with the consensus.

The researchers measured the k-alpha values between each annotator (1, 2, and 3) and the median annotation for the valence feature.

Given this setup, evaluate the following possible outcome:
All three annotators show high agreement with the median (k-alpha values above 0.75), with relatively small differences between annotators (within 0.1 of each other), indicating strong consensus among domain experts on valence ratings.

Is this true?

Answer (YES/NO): NO